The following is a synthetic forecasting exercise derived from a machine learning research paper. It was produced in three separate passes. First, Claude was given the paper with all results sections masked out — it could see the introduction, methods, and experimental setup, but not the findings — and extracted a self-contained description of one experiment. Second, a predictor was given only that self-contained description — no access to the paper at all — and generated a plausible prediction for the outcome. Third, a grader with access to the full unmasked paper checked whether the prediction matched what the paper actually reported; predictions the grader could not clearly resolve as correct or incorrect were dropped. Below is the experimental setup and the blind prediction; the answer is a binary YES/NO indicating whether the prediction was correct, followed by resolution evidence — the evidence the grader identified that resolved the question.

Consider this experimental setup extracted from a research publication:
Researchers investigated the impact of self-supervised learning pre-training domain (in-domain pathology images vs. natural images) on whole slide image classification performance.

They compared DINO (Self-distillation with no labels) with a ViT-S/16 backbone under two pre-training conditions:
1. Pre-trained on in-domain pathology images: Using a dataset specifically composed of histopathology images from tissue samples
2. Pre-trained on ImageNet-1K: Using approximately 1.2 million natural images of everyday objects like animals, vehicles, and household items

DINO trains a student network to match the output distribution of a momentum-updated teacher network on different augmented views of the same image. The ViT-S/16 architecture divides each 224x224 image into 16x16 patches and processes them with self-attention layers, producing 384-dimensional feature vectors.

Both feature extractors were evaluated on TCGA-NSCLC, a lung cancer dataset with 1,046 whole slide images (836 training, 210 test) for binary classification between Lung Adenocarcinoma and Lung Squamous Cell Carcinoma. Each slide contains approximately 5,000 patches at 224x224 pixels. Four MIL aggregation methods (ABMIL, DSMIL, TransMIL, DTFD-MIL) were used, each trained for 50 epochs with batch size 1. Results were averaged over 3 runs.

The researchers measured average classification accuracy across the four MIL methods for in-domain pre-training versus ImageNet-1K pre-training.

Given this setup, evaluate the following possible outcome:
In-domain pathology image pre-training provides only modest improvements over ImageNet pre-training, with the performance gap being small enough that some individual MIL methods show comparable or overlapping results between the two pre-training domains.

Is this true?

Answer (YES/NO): NO